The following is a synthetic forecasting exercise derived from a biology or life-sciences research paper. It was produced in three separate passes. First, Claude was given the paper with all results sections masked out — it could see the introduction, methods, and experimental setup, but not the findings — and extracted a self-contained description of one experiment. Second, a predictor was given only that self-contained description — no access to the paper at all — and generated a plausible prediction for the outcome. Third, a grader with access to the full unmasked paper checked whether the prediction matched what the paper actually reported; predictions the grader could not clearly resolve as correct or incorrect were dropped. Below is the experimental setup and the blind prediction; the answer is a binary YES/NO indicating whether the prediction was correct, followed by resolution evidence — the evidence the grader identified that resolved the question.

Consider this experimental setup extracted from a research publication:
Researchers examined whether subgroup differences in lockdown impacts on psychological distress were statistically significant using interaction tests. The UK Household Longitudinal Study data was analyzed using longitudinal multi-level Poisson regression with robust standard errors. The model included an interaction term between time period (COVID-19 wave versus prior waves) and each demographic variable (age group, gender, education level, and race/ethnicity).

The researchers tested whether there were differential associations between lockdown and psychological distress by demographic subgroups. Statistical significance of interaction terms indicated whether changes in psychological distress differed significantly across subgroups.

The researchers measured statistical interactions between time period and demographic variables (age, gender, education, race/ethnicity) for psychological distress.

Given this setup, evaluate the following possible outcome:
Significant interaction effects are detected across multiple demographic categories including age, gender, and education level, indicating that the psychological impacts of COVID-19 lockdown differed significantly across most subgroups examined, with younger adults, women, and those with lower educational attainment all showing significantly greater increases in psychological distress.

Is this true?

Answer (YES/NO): NO